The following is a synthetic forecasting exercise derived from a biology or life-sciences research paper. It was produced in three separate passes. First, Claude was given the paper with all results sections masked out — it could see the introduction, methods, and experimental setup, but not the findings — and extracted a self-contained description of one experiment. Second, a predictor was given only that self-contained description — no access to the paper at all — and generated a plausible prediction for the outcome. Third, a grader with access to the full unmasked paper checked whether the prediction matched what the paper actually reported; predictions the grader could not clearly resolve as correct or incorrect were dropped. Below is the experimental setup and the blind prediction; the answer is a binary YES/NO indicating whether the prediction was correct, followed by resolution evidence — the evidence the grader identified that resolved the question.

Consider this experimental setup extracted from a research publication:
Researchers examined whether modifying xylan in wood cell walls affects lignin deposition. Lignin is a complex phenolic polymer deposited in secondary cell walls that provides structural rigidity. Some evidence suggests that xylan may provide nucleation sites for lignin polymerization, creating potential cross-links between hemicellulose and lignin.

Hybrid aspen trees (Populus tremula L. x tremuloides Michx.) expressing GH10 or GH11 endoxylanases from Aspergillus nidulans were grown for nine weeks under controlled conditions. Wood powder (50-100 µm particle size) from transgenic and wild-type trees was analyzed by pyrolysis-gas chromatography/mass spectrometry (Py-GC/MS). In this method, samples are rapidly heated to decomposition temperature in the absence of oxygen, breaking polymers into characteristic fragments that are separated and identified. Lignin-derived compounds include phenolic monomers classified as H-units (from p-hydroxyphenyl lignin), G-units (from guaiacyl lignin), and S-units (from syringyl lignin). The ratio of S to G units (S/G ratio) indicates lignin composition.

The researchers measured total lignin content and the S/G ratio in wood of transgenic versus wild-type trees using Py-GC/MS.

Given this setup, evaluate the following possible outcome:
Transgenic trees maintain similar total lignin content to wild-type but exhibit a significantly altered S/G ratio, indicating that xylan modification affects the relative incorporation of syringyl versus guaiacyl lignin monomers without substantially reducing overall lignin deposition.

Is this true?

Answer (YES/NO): NO